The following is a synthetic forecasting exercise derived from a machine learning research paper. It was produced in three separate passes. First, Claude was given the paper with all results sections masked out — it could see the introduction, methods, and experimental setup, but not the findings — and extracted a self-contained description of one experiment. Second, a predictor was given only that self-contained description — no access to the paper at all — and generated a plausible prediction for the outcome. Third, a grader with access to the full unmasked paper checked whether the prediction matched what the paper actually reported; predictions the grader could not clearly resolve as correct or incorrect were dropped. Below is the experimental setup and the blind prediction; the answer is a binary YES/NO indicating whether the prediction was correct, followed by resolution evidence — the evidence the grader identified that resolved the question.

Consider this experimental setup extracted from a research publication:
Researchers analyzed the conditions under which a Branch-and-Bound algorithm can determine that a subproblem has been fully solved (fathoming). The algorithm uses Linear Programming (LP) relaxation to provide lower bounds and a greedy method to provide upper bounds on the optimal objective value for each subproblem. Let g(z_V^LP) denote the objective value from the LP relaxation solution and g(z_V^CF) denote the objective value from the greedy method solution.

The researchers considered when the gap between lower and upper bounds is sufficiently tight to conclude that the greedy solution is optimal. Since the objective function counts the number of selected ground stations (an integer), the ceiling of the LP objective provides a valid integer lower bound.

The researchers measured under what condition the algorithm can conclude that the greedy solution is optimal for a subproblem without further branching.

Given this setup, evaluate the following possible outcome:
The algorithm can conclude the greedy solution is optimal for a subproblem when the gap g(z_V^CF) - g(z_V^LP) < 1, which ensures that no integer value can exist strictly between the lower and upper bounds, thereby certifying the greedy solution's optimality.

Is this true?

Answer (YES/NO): YES